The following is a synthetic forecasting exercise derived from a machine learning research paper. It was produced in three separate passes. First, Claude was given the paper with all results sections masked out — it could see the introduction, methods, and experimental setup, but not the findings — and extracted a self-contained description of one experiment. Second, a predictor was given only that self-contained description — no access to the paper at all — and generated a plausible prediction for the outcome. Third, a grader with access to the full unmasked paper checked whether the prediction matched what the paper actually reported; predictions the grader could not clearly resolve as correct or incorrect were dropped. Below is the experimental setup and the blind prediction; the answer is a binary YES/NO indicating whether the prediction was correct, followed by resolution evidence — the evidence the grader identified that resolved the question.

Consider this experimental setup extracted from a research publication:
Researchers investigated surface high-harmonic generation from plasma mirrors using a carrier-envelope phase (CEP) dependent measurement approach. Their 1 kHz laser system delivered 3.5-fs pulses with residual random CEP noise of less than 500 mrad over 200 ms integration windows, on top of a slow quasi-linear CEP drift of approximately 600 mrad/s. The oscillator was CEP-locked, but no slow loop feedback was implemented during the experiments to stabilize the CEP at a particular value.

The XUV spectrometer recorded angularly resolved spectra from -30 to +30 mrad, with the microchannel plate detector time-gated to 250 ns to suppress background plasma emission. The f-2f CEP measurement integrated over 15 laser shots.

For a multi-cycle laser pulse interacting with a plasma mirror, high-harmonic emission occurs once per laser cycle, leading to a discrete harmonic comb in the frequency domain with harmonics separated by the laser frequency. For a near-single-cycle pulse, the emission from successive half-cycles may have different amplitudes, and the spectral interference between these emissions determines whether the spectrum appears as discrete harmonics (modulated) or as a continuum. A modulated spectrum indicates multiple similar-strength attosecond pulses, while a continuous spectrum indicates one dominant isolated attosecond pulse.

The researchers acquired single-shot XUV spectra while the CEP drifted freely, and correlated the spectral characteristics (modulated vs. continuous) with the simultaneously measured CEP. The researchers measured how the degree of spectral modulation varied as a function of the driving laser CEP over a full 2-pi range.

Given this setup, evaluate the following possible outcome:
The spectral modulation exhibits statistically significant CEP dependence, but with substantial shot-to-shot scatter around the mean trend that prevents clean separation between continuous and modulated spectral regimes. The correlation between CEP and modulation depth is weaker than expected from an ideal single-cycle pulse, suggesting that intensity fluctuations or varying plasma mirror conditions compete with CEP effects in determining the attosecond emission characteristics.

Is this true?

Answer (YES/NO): NO